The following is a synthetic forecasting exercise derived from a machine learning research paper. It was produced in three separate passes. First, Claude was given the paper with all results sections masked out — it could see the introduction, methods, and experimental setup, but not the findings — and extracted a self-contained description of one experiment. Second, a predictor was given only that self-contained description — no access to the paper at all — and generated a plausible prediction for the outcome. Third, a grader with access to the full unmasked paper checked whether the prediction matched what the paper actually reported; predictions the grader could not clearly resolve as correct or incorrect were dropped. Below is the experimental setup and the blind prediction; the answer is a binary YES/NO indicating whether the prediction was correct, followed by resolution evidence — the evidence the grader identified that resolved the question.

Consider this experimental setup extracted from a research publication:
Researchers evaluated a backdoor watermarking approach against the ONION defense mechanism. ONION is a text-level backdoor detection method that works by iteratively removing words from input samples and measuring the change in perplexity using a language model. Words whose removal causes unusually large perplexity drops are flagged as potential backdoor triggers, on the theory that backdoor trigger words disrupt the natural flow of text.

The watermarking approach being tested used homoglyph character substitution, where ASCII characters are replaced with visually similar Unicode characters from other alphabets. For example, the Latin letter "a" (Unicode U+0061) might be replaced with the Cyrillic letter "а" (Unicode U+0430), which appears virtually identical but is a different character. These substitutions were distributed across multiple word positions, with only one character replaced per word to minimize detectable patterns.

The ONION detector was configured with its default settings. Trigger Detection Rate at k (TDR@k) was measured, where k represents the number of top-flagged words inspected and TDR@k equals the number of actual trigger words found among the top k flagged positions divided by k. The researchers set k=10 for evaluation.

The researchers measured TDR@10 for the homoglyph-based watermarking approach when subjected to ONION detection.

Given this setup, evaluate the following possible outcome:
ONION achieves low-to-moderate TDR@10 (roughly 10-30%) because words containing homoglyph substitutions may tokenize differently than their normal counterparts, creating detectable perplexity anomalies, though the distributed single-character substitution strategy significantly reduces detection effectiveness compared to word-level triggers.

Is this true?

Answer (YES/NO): NO